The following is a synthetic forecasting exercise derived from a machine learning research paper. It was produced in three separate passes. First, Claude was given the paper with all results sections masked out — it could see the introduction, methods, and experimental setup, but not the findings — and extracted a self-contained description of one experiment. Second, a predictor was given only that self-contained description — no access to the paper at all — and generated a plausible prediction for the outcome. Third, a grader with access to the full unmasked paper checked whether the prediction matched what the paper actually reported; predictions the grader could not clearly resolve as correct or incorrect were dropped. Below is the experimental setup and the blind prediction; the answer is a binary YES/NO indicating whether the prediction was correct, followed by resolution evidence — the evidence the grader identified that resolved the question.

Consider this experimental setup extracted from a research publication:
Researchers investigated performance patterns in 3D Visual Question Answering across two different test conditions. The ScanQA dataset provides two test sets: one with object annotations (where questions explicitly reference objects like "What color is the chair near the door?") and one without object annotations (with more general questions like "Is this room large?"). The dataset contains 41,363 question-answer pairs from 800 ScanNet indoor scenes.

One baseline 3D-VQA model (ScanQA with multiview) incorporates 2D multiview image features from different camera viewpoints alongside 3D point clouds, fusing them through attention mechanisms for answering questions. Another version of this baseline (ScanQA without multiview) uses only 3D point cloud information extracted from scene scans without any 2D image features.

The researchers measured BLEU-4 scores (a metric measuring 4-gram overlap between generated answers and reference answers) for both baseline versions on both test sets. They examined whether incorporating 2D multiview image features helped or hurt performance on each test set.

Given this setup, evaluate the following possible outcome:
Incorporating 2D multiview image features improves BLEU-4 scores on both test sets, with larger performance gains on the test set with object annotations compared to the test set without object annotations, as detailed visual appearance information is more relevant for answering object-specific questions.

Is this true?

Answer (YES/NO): NO